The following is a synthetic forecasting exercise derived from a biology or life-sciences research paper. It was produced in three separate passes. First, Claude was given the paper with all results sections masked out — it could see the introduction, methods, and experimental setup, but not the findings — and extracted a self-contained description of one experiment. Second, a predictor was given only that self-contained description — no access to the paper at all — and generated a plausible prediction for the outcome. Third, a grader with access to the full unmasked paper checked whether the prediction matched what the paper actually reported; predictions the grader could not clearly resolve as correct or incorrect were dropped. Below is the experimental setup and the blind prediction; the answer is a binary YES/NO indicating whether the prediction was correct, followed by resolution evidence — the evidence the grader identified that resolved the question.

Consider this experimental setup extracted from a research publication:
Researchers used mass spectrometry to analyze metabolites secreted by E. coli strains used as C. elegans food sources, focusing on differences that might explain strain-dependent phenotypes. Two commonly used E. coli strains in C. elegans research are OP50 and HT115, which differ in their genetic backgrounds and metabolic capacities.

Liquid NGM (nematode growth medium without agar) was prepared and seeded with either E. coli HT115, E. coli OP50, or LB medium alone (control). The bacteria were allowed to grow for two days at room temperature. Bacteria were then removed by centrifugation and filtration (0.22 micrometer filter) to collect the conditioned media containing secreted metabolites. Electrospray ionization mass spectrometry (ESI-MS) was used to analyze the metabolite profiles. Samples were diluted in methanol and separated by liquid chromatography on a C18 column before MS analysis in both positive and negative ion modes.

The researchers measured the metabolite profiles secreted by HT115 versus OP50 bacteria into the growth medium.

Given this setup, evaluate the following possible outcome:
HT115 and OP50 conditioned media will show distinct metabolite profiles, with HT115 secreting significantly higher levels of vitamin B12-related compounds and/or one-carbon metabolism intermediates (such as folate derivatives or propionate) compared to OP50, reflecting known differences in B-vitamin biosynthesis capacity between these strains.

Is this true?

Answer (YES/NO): NO